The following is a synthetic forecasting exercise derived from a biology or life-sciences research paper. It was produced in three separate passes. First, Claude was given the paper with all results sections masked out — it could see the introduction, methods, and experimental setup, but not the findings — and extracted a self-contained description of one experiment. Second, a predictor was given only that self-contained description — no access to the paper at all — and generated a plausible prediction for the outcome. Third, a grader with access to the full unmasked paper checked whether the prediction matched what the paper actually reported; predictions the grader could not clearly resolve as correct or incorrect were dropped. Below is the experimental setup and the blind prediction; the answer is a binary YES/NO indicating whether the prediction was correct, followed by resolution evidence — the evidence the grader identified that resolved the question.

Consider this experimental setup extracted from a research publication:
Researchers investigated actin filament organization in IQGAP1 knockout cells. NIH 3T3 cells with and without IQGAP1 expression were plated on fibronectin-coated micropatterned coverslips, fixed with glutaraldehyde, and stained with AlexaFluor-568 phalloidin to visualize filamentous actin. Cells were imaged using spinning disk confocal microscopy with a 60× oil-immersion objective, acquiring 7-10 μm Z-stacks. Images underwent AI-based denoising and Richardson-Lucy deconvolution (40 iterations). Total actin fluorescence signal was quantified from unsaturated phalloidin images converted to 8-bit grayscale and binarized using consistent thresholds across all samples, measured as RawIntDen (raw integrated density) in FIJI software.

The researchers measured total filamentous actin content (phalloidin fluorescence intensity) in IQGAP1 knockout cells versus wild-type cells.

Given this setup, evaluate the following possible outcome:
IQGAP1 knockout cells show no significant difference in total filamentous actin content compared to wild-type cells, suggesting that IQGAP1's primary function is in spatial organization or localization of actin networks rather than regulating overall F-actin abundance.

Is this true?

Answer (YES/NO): NO